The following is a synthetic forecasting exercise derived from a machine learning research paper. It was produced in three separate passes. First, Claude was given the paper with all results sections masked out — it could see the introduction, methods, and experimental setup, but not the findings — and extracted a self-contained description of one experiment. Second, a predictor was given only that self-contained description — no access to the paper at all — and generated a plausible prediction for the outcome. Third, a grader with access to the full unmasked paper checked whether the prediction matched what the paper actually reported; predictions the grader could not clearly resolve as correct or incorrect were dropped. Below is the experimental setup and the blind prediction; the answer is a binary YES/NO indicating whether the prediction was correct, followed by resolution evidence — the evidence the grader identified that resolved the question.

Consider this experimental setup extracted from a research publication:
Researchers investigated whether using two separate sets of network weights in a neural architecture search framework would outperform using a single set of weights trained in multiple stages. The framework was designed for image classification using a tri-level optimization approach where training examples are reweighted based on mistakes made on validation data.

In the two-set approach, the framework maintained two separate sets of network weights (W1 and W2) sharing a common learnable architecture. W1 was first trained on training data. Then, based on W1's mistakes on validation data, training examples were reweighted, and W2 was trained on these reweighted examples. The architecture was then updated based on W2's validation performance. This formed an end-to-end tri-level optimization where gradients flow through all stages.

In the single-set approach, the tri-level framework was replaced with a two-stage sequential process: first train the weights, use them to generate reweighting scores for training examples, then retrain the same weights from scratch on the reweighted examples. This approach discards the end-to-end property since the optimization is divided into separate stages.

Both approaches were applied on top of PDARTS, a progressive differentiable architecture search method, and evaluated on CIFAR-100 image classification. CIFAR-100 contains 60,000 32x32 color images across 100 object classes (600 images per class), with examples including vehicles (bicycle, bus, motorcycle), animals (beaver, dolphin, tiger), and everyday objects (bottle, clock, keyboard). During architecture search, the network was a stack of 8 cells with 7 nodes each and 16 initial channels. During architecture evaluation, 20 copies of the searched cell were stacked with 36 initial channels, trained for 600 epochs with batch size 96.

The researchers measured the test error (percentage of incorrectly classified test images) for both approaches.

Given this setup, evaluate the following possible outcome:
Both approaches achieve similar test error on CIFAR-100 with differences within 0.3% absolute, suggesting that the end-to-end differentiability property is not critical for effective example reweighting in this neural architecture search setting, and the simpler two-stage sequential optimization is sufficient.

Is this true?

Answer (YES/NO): NO